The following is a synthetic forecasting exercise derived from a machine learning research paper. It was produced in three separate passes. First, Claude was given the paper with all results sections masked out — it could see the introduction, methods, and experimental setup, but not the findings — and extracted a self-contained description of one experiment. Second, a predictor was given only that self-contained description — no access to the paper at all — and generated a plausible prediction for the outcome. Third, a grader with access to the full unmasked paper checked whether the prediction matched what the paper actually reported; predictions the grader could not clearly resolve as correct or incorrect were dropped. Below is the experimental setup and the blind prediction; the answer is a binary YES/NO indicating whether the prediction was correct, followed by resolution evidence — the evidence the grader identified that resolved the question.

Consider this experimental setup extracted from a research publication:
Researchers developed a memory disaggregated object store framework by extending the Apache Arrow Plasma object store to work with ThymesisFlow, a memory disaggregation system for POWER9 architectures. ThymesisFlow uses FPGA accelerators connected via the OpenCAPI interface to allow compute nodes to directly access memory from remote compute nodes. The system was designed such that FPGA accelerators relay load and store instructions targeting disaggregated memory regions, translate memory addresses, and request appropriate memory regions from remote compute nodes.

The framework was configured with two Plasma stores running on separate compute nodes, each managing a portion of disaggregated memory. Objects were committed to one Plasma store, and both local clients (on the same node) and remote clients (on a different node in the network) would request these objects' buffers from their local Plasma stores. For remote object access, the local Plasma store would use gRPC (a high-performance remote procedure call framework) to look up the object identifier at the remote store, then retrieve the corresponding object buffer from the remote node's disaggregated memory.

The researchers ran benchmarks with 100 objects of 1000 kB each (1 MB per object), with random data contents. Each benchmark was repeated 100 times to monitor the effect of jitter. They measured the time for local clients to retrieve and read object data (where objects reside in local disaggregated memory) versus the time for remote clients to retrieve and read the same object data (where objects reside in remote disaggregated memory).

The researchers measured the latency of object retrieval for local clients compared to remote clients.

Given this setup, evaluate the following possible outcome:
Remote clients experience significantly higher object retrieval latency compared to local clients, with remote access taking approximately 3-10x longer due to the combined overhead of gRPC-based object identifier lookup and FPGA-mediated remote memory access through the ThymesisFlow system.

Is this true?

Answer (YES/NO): NO